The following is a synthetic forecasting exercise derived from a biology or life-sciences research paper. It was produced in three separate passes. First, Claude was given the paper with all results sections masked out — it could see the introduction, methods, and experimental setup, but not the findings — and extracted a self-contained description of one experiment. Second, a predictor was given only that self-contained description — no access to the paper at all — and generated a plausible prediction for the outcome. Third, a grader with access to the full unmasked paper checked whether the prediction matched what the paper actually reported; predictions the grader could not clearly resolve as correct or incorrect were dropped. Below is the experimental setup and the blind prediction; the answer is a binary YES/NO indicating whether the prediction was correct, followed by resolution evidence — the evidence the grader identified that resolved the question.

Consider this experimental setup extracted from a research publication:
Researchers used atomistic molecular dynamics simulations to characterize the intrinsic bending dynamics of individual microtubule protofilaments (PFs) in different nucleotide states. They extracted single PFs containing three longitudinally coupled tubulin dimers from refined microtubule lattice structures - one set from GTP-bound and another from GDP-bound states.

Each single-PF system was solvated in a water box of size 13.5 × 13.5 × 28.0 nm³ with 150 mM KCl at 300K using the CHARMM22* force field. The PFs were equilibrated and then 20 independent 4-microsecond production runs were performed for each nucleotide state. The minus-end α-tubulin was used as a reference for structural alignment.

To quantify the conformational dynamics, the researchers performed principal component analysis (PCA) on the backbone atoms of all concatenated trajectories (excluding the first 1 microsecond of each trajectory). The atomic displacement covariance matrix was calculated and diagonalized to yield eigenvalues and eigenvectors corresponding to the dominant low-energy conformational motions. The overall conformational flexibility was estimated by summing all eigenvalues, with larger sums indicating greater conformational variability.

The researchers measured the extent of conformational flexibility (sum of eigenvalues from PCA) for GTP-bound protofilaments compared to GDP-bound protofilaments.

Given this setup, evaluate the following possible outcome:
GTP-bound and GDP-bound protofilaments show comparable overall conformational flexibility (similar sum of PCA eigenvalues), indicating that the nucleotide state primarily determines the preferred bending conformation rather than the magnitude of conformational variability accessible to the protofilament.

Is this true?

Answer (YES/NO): NO